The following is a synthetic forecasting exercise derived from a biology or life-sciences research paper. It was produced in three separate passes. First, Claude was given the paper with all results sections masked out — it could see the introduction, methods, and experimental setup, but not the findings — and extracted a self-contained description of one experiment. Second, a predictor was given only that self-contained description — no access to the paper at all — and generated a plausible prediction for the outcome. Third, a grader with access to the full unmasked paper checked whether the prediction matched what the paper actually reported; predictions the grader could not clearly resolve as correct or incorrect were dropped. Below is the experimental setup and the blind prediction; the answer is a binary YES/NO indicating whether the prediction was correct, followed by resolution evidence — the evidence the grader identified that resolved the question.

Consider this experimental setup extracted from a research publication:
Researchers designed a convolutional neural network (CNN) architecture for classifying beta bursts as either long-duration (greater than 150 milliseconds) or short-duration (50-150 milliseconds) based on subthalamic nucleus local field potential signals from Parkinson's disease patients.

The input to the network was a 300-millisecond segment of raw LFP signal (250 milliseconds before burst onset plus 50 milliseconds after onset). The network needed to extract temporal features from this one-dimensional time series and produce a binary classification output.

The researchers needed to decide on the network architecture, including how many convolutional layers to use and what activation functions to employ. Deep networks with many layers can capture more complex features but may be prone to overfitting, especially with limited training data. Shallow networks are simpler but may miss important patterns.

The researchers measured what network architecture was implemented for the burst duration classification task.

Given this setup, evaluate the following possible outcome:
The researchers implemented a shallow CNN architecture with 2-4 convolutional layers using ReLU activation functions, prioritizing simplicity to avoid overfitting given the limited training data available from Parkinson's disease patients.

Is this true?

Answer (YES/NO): YES